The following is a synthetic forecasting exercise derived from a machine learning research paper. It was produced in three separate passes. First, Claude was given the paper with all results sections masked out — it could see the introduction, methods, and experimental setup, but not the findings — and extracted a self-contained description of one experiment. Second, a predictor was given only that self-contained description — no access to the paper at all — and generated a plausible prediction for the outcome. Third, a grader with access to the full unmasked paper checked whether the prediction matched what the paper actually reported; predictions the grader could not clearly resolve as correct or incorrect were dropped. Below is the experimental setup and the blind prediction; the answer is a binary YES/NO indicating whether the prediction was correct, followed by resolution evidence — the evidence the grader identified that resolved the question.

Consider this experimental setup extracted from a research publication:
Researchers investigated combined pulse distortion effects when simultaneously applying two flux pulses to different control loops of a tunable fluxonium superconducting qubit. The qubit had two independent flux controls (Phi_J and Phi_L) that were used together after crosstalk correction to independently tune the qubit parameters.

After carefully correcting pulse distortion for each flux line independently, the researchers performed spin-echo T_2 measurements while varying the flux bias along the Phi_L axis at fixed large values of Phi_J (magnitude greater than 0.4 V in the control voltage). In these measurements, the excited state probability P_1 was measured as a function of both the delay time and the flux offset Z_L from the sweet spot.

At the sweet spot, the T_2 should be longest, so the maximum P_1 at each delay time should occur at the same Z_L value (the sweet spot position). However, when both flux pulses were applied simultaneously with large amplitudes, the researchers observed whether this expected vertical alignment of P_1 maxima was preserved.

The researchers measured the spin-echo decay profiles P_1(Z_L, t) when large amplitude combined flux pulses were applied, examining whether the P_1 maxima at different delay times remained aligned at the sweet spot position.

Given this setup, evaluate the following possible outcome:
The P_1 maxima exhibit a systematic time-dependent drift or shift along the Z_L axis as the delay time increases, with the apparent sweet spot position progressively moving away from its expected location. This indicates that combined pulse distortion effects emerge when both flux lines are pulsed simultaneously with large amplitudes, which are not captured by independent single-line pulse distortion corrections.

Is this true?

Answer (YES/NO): YES